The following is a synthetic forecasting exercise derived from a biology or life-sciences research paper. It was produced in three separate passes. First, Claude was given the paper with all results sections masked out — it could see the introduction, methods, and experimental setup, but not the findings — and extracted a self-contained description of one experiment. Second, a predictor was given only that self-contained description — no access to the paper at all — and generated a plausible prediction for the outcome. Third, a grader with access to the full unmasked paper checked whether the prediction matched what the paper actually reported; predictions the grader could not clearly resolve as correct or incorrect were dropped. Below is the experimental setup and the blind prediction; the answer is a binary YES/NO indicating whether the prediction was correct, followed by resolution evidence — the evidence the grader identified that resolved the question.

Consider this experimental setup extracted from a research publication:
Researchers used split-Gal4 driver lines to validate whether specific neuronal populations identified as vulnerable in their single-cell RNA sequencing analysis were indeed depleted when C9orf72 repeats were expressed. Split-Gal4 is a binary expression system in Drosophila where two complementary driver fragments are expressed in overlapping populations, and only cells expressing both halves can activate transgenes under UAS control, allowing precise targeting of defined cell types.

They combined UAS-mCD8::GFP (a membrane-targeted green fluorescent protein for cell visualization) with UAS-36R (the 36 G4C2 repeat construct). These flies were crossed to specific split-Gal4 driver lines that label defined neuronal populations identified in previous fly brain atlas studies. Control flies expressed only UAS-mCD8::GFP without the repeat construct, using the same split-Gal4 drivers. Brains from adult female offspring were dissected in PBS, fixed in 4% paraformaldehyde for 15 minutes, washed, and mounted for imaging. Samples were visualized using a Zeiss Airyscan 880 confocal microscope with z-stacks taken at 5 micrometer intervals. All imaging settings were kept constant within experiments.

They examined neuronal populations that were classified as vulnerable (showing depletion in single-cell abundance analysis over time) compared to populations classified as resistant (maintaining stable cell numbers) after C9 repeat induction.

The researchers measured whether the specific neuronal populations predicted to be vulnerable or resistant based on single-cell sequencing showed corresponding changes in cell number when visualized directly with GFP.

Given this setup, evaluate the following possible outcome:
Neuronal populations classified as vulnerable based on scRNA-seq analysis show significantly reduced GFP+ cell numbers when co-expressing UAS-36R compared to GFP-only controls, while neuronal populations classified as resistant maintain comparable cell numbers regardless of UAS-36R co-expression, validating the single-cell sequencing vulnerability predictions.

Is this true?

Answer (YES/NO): YES